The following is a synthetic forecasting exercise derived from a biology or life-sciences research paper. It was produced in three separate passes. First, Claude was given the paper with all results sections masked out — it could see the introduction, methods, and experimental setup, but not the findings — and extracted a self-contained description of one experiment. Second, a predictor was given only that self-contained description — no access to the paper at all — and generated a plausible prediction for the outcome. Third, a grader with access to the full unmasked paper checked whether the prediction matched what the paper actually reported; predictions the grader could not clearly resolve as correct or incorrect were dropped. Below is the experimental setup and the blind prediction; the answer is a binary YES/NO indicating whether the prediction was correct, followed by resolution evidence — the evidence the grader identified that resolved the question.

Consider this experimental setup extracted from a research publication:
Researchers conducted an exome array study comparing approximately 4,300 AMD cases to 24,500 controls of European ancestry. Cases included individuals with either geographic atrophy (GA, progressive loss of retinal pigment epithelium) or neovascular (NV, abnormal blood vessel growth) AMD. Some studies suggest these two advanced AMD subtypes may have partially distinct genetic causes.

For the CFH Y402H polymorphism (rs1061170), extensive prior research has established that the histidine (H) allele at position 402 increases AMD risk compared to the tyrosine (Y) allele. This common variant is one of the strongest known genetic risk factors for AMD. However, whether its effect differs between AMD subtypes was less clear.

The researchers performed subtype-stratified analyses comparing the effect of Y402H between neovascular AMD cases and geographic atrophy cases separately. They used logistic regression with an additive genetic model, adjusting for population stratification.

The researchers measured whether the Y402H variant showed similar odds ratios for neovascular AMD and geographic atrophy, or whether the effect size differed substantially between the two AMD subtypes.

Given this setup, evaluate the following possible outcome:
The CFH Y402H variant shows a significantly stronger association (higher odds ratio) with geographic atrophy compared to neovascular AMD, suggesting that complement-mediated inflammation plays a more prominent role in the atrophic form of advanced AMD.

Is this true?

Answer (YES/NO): NO